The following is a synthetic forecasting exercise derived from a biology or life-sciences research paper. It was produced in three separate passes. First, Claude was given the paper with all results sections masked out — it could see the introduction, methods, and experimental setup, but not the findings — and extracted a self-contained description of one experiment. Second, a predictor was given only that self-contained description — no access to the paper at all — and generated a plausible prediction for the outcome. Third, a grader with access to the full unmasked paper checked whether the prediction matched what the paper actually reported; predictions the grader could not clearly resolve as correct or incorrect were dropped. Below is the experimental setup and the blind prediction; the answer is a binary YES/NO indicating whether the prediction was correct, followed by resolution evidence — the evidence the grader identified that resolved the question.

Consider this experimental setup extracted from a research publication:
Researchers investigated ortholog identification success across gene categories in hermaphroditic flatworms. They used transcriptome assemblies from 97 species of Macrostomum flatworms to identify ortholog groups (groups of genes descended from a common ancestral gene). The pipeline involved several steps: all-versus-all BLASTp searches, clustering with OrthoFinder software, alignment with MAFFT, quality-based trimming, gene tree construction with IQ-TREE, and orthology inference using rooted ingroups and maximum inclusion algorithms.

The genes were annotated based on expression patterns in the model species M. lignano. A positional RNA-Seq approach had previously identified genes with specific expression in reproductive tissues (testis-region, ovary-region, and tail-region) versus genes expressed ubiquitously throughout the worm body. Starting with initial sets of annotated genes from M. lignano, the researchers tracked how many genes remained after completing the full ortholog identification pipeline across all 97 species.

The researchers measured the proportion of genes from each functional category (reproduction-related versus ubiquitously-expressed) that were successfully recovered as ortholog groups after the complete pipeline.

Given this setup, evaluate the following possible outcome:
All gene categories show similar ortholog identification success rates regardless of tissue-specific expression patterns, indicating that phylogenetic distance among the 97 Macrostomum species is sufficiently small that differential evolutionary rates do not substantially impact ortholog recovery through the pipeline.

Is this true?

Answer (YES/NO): NO